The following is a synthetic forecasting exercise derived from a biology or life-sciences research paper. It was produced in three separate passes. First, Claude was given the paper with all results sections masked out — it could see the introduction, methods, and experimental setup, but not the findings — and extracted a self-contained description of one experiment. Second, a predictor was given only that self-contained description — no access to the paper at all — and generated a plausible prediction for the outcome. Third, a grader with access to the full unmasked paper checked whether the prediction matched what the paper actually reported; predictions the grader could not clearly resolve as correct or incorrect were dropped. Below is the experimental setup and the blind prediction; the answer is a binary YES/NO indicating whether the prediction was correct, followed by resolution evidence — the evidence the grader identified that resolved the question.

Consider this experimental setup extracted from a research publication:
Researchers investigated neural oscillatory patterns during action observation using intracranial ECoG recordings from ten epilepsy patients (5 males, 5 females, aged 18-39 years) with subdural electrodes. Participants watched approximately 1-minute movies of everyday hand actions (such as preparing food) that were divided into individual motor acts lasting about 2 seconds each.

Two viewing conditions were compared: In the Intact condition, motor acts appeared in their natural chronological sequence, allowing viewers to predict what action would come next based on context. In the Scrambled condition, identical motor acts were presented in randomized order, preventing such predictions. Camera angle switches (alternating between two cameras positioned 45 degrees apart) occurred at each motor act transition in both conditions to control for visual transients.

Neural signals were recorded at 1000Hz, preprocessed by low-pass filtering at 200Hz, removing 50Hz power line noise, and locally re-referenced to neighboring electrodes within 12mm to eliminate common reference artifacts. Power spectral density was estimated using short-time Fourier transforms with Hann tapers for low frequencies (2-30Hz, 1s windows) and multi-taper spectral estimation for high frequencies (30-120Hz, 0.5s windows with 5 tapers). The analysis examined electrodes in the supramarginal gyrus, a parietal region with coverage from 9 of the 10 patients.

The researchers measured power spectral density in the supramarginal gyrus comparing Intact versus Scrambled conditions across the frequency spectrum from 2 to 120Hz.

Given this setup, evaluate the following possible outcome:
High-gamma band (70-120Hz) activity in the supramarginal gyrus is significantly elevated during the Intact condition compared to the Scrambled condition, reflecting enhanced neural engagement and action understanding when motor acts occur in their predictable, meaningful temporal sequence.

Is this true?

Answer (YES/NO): YES